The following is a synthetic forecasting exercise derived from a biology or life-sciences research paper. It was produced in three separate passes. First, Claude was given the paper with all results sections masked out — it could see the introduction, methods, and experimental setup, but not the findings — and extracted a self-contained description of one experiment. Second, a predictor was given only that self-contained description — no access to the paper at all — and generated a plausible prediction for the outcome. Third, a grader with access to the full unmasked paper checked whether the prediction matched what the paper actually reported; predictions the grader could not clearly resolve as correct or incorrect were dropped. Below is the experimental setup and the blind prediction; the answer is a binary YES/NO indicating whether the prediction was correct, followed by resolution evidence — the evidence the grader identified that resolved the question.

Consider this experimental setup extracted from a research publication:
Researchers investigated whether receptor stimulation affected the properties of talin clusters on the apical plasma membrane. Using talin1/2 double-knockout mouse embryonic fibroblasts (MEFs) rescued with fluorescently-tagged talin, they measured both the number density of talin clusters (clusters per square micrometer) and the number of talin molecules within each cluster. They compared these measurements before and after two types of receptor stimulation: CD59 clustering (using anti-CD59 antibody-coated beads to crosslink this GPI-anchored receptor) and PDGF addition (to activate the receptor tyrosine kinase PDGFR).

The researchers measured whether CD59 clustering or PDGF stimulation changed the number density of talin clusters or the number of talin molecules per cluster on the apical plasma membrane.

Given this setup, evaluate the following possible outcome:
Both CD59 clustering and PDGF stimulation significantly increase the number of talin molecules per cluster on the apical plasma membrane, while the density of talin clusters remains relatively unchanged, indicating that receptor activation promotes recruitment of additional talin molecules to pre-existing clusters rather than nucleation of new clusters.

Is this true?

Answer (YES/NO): NO